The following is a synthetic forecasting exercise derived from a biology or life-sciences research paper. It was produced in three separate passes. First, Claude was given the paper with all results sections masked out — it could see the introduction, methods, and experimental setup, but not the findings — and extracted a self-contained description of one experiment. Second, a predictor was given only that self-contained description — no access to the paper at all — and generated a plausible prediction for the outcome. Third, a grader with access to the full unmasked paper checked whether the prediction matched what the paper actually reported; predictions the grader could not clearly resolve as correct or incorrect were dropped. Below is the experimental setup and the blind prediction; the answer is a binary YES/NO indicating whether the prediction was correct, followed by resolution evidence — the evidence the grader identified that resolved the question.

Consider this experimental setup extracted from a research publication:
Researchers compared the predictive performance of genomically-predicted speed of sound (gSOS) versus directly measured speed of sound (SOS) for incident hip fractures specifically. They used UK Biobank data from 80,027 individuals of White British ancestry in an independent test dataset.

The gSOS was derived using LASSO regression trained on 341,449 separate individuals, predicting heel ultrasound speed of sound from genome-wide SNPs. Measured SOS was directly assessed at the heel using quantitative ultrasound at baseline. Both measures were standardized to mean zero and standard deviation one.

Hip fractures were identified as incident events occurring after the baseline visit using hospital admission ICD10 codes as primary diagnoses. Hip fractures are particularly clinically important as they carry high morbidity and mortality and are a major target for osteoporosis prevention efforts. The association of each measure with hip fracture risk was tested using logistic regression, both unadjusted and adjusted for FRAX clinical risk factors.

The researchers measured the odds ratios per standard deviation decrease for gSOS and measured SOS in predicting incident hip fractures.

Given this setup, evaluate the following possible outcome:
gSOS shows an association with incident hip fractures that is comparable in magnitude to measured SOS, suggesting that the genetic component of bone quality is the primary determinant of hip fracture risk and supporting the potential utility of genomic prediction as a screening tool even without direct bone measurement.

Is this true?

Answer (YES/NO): YES